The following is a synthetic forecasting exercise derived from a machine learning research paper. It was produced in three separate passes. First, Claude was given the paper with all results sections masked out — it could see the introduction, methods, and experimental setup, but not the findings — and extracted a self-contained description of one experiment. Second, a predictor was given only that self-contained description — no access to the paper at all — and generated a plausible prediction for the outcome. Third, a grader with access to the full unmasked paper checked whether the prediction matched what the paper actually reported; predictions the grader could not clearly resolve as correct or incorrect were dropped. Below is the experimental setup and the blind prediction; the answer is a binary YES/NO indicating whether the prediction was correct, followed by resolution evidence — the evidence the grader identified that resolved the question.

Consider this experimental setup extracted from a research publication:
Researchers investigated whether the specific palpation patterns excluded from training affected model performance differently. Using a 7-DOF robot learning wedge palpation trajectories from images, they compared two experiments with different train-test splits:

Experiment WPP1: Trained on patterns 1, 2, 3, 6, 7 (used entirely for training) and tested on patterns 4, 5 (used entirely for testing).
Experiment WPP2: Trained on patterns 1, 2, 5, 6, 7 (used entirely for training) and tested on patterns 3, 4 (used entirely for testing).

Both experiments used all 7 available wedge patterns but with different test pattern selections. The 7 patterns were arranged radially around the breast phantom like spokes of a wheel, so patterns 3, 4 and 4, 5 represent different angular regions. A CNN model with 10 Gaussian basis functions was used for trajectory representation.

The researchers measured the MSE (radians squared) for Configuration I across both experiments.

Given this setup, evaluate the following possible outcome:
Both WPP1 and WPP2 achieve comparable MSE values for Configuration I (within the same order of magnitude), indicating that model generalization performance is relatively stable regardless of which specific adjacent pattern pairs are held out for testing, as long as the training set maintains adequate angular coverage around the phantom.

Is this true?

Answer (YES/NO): NO